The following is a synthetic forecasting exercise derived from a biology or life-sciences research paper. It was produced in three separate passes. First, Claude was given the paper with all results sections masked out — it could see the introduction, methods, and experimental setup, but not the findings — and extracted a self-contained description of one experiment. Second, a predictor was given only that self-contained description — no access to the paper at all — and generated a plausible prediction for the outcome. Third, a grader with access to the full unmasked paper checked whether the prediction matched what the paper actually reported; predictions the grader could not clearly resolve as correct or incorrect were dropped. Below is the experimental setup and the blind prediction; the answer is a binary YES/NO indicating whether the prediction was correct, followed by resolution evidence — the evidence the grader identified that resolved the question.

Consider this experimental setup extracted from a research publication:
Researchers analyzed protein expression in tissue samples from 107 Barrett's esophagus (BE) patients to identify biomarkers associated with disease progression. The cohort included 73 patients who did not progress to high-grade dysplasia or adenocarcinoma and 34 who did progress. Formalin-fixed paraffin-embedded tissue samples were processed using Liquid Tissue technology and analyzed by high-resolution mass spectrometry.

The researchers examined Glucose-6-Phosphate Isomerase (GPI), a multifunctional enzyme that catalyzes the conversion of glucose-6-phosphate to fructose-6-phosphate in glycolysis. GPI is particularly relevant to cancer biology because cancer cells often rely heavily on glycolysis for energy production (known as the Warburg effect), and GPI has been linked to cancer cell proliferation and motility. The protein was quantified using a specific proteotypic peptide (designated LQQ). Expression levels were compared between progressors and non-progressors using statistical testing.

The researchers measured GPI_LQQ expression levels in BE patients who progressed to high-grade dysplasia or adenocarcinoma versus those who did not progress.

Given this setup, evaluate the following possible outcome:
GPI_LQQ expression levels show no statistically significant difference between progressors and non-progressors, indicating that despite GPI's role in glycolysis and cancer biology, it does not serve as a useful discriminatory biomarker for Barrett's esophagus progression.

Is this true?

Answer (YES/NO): NO